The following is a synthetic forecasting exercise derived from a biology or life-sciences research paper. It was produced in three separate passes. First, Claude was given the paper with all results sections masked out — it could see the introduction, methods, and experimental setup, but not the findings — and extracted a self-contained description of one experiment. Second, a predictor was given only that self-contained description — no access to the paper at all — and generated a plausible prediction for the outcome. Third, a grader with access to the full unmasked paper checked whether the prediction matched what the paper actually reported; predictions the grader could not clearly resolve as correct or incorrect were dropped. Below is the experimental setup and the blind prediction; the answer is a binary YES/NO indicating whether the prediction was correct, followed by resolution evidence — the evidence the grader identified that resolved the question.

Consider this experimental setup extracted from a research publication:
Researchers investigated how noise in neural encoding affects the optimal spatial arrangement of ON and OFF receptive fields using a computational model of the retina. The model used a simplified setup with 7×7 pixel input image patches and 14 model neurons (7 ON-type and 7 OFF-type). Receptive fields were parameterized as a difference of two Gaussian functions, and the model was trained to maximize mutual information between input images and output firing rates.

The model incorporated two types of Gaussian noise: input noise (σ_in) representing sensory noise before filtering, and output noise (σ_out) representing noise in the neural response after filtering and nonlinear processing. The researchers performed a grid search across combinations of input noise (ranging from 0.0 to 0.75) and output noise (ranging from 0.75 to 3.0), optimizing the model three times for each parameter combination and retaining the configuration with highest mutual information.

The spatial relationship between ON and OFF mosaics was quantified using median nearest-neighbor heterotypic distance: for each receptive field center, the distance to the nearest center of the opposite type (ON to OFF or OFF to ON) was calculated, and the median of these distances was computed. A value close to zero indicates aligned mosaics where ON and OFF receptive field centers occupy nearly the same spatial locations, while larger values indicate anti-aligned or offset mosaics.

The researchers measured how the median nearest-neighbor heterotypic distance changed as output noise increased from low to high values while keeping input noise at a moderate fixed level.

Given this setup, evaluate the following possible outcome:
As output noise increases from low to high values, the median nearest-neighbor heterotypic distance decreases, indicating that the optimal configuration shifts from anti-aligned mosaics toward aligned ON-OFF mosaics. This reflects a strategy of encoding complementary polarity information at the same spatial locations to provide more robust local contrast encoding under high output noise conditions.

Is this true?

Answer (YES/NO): NO